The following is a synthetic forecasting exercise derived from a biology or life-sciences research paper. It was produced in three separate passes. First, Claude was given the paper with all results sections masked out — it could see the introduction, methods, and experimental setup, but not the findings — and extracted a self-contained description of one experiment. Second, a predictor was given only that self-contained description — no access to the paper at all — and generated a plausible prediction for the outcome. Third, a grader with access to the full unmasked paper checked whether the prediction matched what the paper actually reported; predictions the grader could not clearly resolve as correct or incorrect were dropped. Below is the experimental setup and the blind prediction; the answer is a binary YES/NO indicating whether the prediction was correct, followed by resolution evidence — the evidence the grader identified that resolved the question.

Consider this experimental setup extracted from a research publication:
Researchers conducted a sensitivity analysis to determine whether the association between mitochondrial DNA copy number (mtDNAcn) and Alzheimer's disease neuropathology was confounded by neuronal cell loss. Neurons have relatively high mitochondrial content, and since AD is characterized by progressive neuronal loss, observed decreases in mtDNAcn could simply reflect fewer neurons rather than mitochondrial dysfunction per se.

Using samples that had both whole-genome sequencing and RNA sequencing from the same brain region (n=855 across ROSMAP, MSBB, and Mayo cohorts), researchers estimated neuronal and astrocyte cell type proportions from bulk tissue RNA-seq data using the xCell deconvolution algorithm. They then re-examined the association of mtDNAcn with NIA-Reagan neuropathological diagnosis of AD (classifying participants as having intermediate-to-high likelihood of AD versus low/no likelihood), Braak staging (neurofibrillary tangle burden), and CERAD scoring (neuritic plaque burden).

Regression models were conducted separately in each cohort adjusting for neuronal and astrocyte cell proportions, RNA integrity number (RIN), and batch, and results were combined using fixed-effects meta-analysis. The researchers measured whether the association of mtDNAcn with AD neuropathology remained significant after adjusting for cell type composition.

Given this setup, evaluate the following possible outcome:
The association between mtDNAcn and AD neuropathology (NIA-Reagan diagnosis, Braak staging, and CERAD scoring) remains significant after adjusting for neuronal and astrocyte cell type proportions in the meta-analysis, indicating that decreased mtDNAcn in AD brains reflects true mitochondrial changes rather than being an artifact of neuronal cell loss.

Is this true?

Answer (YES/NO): NO